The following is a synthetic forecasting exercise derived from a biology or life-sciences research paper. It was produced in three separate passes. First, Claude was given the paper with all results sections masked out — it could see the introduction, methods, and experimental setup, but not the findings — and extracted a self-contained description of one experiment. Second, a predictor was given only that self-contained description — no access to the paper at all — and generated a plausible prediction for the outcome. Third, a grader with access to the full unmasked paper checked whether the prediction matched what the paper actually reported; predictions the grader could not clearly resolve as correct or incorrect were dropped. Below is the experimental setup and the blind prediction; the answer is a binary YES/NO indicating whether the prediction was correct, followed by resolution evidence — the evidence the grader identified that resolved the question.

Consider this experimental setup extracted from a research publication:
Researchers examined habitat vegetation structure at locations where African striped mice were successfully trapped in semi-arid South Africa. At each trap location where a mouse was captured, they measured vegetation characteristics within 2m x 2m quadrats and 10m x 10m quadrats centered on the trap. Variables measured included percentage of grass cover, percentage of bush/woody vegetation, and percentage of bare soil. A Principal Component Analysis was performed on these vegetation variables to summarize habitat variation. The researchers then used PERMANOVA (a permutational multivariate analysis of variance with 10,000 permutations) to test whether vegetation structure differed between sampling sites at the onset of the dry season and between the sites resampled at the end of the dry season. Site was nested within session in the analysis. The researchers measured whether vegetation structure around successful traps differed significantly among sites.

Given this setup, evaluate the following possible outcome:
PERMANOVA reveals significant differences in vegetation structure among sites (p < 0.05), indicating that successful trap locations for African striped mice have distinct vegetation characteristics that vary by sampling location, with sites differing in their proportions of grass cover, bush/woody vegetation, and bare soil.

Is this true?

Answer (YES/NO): YES